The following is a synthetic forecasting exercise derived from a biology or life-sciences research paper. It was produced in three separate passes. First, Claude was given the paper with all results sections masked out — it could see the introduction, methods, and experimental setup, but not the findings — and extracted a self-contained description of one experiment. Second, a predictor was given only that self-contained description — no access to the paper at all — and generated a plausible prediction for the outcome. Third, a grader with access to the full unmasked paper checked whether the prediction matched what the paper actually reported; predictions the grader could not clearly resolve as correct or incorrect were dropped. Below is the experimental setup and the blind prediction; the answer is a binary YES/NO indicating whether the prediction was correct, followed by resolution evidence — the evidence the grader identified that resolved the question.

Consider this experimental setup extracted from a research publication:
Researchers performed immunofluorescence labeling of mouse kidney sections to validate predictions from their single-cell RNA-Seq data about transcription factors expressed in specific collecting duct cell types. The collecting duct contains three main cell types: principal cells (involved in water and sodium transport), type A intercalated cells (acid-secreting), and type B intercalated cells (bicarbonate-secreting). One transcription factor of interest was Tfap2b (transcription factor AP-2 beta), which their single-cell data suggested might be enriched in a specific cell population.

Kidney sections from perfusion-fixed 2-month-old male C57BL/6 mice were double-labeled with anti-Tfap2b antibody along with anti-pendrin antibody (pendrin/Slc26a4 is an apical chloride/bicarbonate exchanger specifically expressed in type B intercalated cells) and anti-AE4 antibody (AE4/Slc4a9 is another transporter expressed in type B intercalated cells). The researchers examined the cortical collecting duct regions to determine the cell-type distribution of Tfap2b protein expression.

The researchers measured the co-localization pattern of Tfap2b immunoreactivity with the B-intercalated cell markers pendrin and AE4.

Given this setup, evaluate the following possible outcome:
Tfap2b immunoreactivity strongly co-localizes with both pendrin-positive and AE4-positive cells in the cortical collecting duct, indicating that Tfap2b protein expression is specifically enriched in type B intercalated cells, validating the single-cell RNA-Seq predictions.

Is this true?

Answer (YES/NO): NO